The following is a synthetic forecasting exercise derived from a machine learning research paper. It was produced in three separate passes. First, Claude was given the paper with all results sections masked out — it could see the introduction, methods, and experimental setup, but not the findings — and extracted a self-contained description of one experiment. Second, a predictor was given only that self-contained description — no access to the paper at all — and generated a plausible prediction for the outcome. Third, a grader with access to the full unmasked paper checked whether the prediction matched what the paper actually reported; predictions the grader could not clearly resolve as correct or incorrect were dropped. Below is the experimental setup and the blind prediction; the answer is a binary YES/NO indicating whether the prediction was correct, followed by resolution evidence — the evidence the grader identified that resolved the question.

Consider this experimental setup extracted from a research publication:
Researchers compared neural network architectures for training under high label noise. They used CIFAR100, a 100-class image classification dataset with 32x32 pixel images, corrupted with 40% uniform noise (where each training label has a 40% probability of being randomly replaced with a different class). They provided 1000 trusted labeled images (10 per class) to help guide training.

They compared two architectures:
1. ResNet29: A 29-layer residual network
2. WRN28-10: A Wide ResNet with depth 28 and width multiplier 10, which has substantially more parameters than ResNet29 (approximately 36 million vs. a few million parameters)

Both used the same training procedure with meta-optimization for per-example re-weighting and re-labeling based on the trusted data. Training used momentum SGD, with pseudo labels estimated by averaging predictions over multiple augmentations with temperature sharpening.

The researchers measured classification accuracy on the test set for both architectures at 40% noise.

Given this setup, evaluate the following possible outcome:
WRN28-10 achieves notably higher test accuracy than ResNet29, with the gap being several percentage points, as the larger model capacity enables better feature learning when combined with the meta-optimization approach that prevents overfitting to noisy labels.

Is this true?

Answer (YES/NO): YES